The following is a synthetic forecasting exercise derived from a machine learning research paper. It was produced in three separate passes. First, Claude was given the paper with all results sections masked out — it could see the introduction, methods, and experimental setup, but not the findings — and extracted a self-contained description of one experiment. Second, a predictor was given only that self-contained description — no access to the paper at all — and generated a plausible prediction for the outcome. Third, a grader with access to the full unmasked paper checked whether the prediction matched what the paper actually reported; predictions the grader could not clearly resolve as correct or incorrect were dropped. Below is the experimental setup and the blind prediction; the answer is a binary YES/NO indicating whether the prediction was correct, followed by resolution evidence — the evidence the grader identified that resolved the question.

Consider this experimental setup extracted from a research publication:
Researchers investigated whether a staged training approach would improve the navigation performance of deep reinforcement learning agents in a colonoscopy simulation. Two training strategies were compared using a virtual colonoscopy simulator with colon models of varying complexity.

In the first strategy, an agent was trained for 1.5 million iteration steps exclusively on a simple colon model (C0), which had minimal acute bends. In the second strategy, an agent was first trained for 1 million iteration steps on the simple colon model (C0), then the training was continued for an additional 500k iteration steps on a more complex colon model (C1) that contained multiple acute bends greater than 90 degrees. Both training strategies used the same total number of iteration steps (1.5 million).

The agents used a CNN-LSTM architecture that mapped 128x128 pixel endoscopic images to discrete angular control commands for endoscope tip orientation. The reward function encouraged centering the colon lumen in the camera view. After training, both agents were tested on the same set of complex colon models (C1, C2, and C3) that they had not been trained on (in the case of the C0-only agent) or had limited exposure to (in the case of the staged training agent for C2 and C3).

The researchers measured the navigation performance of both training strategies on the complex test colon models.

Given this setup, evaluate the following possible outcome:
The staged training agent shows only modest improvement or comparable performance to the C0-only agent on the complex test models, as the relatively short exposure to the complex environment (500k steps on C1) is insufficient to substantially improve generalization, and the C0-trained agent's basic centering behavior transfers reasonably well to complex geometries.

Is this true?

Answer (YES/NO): YES